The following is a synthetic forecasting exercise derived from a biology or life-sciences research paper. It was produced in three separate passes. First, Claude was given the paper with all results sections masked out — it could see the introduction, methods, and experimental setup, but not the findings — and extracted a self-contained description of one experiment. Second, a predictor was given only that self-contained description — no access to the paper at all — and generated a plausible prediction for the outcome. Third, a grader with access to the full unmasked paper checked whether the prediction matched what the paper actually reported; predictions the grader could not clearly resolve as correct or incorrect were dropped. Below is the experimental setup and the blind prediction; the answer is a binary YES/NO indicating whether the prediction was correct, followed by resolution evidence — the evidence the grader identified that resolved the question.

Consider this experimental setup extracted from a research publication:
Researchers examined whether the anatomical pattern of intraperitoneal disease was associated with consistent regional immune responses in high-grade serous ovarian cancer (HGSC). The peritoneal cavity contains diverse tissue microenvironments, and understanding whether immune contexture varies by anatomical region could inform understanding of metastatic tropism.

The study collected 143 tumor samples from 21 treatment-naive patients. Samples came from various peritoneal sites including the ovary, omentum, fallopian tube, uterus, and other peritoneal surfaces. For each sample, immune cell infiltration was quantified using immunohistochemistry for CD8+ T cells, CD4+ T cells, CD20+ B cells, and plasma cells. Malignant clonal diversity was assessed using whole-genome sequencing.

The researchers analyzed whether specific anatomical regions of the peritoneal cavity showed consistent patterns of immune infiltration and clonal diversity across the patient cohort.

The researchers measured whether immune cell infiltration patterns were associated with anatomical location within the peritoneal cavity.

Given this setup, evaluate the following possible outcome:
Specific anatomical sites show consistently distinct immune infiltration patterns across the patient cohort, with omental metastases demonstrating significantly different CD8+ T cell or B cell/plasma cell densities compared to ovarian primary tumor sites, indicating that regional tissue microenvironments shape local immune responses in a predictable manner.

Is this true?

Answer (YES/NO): NO